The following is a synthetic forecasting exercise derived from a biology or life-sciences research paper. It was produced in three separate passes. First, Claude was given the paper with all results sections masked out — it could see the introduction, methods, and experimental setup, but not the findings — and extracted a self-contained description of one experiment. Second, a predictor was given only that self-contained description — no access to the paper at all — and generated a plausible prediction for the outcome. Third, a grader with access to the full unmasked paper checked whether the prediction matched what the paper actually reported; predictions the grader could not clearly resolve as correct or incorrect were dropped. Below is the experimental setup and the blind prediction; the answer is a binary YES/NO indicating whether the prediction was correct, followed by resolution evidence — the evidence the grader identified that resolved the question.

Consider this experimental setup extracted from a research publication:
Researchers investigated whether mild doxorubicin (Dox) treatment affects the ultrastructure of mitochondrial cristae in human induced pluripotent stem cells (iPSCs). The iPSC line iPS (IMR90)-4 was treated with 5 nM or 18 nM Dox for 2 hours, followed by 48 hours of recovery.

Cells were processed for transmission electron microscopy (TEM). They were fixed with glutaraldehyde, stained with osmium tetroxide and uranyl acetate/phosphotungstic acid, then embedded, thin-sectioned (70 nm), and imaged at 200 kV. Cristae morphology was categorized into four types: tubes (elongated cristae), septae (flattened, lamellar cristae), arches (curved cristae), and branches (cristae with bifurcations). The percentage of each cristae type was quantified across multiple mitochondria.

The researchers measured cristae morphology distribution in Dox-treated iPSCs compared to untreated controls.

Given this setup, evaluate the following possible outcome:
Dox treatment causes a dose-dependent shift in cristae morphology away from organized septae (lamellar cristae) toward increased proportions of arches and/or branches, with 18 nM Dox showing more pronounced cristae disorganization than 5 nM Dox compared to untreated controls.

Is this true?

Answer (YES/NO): NO